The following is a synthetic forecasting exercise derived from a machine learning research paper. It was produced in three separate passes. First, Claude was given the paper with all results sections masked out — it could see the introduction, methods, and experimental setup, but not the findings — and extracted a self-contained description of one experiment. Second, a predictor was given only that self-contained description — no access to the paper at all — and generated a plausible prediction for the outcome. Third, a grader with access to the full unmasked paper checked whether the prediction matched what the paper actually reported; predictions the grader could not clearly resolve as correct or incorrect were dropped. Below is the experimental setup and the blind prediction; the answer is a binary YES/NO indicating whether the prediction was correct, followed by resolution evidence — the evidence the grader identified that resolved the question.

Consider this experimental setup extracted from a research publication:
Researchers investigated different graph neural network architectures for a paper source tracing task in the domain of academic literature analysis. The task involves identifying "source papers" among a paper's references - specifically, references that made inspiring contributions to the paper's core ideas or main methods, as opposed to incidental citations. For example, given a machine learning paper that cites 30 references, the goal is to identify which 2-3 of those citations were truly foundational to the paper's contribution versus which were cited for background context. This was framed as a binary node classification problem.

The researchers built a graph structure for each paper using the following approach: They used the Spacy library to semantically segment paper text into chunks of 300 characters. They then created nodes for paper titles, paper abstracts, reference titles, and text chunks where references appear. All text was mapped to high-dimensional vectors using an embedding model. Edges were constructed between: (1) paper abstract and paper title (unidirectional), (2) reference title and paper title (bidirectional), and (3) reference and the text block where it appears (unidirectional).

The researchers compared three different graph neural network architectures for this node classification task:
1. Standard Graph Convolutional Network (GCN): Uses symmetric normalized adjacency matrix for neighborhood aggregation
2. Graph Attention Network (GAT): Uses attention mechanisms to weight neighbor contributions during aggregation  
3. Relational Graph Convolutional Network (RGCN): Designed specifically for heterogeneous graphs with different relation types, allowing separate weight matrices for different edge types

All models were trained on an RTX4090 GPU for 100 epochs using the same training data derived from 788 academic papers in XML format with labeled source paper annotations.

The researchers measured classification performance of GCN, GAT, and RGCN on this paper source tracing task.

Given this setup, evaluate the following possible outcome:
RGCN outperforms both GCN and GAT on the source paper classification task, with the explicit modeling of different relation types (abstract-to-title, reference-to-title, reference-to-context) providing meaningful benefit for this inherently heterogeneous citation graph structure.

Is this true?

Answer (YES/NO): NO